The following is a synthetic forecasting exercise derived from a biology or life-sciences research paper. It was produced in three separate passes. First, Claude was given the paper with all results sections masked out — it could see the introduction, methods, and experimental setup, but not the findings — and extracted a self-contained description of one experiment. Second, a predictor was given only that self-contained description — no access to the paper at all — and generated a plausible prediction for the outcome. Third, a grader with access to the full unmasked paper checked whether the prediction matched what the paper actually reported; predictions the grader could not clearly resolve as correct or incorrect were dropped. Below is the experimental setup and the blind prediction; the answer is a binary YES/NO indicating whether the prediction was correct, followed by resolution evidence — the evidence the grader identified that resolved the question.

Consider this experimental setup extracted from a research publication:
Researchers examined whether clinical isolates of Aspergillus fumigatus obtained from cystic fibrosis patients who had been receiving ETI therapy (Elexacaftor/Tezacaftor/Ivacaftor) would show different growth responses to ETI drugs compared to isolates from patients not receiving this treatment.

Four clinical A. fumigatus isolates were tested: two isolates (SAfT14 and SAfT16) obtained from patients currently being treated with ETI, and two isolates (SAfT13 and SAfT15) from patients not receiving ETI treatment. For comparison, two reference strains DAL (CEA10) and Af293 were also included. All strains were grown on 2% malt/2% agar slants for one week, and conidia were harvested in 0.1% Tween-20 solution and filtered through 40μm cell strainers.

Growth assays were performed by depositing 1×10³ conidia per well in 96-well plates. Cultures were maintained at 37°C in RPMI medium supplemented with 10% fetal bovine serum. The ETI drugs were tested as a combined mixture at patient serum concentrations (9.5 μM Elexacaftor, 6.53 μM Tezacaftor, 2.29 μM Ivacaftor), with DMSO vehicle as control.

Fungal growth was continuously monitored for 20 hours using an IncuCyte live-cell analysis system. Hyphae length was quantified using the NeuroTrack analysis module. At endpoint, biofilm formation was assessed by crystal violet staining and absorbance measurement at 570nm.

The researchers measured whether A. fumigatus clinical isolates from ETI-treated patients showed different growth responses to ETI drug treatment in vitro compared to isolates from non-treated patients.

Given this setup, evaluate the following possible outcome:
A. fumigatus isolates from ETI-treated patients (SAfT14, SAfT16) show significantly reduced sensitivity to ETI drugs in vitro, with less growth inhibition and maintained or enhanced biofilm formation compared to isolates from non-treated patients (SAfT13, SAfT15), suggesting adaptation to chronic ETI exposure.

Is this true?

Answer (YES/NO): NO